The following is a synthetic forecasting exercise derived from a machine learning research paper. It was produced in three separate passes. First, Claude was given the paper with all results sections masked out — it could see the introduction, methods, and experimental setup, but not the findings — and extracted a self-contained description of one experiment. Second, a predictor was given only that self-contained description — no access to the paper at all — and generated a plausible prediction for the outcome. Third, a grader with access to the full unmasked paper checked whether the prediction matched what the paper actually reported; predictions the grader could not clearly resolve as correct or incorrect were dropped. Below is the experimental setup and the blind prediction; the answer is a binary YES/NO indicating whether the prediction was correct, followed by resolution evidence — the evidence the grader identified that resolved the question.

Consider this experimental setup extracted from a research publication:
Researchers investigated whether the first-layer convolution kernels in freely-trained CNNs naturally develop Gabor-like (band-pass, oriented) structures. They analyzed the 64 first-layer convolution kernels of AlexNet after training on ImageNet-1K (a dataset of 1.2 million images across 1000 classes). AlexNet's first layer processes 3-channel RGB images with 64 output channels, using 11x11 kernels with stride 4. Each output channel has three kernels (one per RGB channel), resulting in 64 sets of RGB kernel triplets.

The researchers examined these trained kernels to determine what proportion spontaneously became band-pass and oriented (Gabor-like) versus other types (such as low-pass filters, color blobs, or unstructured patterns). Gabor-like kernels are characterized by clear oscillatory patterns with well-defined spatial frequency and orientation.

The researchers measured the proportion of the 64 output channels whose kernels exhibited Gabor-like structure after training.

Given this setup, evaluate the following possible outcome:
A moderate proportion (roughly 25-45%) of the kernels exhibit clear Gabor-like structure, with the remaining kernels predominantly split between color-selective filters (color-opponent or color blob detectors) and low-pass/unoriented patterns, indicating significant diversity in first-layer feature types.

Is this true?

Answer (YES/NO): NO